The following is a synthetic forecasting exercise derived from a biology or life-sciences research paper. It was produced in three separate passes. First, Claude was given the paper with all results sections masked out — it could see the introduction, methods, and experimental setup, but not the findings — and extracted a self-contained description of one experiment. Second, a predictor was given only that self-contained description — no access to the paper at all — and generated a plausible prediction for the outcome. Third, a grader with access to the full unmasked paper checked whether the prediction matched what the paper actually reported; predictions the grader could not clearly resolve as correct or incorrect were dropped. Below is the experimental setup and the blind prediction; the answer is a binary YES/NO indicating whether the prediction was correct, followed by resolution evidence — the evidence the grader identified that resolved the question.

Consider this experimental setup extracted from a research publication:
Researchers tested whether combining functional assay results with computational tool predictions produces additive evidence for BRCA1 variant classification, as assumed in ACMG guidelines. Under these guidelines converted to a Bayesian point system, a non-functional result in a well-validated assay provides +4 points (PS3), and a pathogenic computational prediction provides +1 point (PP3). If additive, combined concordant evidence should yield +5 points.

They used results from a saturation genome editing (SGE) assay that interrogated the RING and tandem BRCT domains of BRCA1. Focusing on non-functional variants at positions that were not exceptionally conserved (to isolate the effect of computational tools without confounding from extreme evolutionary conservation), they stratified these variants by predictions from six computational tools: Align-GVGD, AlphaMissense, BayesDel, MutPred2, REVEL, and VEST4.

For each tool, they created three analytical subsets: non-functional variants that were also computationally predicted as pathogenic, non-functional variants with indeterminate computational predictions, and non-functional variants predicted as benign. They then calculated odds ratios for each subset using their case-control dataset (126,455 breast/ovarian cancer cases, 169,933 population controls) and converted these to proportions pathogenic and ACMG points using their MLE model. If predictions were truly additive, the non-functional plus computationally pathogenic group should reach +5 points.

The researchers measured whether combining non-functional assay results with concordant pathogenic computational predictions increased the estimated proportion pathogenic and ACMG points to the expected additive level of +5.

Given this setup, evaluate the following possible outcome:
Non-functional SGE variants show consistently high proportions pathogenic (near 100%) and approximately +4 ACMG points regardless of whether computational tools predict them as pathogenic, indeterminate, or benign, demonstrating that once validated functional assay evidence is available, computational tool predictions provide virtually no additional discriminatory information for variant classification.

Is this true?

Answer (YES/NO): NO